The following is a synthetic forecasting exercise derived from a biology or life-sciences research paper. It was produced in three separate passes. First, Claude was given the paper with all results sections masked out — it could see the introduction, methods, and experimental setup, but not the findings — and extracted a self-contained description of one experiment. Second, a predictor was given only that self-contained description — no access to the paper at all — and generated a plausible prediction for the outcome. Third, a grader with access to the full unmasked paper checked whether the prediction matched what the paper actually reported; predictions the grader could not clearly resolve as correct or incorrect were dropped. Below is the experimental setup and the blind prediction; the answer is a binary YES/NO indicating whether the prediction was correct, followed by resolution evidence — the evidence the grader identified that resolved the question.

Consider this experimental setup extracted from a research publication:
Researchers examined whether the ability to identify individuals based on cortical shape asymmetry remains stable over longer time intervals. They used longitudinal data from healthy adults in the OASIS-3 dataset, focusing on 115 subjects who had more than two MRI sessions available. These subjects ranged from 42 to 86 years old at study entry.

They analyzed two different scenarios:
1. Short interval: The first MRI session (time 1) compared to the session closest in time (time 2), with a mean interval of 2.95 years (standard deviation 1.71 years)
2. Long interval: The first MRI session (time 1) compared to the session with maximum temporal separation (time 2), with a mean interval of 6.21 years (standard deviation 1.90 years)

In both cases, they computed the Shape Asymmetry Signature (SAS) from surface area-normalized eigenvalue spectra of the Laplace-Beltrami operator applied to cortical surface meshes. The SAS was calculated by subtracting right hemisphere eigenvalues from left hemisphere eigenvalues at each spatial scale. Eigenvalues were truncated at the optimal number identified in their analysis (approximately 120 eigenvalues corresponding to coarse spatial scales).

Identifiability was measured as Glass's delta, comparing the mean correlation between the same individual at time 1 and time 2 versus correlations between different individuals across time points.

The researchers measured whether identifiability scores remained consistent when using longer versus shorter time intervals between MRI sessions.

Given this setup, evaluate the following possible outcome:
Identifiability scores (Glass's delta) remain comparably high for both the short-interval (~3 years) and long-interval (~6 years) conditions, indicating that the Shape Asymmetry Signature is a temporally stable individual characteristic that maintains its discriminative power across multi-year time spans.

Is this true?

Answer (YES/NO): YES